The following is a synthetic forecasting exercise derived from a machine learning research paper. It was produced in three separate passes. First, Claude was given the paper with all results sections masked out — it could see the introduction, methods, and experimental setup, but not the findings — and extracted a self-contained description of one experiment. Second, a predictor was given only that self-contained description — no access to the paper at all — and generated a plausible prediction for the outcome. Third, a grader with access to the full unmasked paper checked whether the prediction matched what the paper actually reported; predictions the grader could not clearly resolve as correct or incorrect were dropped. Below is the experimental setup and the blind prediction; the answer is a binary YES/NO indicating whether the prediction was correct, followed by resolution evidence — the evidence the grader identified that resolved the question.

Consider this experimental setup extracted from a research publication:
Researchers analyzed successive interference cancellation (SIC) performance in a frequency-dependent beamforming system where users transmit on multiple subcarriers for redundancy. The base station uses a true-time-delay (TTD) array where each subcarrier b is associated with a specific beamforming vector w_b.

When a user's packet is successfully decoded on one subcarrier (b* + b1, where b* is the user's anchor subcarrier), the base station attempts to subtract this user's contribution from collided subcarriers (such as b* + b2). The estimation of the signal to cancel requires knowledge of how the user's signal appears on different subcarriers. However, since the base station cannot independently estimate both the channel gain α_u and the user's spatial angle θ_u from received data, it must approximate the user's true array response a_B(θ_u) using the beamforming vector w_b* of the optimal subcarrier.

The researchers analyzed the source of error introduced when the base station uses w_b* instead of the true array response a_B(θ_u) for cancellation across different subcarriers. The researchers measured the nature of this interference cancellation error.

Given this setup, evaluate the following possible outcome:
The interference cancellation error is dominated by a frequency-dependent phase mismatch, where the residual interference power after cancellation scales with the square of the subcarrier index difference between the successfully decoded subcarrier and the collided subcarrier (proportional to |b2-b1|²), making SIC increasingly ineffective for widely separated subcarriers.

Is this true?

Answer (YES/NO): NO